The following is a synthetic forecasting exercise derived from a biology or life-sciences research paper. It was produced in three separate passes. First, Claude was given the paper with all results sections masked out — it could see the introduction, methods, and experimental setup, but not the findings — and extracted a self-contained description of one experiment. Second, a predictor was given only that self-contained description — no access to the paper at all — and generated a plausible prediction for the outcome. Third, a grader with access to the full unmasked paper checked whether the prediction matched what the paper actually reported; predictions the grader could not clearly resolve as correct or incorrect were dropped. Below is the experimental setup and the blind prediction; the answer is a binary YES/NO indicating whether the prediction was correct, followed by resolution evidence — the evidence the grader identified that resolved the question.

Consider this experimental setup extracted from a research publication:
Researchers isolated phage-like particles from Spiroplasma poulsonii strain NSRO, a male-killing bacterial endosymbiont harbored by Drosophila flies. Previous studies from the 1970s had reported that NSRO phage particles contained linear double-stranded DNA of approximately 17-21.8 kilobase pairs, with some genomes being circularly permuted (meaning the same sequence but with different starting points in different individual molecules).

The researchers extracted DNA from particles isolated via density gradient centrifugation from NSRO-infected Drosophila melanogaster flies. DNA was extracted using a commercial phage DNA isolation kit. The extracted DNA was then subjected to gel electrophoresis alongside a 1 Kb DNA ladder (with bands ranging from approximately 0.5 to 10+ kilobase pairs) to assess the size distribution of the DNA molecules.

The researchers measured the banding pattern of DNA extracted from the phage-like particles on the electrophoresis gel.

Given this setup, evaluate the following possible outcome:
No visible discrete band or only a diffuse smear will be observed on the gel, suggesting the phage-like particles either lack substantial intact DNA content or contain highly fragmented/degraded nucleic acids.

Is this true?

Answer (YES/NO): NO